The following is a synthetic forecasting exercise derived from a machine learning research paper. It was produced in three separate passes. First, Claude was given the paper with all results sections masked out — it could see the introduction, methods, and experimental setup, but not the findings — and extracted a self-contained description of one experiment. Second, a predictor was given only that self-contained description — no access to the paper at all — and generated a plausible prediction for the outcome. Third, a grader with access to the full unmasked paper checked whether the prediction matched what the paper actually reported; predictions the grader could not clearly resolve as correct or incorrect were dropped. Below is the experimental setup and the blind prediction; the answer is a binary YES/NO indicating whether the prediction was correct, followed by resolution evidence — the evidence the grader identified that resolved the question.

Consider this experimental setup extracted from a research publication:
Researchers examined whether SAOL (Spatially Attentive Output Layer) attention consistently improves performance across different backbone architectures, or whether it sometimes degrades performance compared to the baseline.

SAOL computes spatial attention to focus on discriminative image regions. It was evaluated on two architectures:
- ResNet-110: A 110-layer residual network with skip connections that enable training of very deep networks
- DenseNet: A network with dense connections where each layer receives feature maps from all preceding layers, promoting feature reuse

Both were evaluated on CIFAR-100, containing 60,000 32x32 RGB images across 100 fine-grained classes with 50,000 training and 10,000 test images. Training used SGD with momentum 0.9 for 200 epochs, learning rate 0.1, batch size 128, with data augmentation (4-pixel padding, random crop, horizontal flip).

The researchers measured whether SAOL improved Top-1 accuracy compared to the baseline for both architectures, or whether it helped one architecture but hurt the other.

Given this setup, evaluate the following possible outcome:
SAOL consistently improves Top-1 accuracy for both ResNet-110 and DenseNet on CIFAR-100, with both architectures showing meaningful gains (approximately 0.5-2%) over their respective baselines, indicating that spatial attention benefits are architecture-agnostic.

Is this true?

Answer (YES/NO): NO